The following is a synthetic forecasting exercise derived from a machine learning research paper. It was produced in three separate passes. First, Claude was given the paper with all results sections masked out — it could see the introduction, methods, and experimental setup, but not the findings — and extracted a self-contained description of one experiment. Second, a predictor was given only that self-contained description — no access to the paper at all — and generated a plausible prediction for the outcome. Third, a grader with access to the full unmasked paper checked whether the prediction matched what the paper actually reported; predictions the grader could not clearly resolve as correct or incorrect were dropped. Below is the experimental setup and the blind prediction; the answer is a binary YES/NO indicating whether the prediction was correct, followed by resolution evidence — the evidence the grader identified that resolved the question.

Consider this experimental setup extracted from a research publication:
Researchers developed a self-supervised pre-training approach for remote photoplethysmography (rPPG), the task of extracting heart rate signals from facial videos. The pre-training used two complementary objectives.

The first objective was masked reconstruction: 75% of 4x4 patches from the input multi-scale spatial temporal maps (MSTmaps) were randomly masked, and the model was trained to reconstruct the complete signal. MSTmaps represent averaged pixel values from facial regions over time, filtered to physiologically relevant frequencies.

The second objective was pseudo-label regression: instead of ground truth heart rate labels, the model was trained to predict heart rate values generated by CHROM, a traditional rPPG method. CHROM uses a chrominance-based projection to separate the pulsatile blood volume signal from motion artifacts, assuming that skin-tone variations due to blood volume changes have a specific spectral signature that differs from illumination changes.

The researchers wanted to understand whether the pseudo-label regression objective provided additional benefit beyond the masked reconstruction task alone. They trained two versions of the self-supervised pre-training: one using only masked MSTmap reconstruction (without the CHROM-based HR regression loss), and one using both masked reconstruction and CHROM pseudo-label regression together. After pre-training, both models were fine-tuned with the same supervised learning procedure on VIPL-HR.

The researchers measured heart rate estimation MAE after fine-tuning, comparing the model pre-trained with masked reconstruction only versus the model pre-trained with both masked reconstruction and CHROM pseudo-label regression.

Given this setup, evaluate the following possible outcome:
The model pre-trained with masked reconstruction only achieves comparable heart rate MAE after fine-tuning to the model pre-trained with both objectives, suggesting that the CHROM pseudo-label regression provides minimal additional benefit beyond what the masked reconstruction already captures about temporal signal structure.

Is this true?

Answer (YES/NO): NO